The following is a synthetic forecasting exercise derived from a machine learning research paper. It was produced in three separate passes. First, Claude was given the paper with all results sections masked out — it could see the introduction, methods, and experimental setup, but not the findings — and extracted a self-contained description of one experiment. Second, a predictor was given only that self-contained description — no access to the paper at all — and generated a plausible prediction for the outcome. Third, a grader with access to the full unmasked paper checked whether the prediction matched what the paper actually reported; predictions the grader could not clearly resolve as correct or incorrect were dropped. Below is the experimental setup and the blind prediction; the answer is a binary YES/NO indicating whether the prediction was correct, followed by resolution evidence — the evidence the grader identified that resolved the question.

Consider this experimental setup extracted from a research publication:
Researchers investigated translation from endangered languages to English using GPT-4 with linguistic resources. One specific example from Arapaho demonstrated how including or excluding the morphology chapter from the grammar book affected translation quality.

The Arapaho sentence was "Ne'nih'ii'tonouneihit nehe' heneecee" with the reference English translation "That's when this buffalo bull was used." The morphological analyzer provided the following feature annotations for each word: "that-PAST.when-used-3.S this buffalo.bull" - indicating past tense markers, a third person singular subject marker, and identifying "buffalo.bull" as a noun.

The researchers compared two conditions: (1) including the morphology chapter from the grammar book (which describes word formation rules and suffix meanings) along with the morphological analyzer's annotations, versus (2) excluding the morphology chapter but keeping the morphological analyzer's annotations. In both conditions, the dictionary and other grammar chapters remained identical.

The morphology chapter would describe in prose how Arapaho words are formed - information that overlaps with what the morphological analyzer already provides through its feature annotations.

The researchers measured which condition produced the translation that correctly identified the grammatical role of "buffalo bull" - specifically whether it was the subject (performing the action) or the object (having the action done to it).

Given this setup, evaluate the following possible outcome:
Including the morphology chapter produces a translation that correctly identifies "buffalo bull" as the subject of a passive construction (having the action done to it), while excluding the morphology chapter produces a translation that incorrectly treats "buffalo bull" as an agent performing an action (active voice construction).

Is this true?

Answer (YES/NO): NO